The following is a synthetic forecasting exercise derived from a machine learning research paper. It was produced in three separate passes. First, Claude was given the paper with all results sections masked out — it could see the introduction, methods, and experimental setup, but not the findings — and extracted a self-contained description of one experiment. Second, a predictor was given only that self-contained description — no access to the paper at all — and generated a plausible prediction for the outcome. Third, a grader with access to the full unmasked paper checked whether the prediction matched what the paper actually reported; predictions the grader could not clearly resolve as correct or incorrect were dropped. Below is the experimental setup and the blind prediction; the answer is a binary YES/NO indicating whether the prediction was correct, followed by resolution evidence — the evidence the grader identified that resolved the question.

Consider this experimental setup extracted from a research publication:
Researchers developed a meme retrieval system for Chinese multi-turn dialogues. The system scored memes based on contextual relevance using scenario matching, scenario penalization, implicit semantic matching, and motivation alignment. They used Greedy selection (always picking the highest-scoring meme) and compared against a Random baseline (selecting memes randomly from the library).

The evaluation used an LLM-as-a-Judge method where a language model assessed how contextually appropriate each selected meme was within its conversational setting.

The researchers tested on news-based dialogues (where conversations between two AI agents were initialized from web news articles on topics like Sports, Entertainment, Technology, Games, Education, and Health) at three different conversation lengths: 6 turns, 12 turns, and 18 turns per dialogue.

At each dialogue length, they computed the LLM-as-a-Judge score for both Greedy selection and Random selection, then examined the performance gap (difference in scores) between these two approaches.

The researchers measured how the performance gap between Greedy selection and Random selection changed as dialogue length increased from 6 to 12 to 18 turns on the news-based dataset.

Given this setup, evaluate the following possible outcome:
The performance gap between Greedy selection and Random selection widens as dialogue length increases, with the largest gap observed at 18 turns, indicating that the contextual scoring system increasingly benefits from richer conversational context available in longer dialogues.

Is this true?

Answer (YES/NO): NO